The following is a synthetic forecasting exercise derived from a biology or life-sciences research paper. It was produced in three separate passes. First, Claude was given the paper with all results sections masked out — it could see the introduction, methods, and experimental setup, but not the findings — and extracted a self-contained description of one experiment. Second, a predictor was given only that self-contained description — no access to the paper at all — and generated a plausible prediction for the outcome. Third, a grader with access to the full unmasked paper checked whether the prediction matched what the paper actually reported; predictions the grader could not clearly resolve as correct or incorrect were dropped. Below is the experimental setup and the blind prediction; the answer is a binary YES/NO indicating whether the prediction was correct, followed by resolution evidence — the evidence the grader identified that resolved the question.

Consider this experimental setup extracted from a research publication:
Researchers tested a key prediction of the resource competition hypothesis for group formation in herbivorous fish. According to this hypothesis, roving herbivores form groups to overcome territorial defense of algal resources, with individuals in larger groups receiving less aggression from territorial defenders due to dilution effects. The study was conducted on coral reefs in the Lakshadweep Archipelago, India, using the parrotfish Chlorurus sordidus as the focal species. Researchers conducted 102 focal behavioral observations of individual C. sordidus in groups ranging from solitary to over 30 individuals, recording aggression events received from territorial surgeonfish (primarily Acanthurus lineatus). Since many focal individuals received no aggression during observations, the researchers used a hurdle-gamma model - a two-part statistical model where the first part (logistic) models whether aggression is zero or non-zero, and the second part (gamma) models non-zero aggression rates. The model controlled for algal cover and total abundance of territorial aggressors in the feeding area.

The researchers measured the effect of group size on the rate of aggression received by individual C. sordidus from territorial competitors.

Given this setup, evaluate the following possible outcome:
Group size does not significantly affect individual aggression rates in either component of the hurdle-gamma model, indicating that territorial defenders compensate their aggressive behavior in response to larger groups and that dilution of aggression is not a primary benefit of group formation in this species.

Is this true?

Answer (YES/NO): NO